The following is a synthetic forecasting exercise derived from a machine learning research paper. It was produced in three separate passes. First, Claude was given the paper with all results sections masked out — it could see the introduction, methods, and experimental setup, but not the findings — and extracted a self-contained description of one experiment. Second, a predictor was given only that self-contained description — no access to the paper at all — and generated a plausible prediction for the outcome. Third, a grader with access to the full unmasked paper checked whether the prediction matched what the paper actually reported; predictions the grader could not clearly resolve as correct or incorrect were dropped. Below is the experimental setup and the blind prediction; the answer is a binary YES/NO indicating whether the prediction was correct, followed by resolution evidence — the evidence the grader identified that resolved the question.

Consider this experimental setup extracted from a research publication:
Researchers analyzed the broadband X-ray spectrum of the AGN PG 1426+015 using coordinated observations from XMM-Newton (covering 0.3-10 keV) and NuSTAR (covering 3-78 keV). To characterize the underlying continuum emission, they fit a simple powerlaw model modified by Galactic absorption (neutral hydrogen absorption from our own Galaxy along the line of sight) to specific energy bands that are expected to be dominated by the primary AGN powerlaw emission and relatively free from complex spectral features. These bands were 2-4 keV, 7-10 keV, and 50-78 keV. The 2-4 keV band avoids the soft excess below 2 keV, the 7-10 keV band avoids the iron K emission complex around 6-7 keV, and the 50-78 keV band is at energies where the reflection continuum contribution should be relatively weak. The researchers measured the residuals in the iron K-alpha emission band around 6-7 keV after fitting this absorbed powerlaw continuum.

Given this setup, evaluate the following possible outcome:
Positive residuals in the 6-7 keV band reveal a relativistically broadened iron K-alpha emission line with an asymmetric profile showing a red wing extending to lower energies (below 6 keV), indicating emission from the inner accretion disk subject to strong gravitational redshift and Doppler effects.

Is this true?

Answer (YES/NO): YES